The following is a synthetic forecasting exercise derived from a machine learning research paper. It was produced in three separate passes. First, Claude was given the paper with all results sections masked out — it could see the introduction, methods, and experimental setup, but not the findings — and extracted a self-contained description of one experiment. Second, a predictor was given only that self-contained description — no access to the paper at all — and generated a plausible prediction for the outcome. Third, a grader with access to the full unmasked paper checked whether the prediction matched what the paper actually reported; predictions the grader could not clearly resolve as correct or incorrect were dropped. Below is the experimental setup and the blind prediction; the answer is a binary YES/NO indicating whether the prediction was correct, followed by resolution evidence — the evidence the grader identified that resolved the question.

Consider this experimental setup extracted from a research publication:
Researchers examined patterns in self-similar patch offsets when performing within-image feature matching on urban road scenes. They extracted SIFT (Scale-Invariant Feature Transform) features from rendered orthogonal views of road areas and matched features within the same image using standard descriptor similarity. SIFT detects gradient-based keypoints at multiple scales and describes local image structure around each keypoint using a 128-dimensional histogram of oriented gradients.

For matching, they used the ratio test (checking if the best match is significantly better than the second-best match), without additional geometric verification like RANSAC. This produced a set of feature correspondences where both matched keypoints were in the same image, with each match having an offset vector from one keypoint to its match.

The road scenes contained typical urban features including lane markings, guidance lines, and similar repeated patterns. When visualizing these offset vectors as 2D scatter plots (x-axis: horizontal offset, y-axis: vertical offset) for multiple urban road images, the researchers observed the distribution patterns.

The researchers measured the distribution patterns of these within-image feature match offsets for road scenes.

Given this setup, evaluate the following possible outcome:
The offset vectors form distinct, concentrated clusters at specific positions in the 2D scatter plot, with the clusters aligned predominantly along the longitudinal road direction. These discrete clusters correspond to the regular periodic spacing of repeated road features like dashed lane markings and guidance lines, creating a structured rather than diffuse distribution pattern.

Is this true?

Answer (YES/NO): YES